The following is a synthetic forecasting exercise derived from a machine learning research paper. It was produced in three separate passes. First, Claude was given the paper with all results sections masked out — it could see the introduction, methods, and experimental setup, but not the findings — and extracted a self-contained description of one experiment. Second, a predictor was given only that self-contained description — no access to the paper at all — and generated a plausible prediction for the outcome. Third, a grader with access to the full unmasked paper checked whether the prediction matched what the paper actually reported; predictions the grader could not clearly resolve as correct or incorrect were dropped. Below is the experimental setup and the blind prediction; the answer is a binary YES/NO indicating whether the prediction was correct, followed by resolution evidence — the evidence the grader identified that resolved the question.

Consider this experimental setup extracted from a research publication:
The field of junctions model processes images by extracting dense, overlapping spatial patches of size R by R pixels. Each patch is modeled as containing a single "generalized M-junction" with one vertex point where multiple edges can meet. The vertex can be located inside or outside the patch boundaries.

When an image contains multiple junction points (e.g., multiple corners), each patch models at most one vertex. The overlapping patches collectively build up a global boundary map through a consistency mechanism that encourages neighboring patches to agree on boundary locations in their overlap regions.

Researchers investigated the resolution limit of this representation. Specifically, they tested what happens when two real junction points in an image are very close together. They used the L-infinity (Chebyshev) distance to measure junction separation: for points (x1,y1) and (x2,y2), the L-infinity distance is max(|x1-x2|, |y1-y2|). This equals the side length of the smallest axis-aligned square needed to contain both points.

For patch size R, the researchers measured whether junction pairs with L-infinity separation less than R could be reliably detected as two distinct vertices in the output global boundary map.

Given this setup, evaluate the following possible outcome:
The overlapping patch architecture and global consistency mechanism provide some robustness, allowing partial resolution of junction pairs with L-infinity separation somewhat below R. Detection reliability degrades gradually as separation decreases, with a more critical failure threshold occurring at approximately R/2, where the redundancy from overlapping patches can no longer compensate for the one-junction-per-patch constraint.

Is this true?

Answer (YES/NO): NO